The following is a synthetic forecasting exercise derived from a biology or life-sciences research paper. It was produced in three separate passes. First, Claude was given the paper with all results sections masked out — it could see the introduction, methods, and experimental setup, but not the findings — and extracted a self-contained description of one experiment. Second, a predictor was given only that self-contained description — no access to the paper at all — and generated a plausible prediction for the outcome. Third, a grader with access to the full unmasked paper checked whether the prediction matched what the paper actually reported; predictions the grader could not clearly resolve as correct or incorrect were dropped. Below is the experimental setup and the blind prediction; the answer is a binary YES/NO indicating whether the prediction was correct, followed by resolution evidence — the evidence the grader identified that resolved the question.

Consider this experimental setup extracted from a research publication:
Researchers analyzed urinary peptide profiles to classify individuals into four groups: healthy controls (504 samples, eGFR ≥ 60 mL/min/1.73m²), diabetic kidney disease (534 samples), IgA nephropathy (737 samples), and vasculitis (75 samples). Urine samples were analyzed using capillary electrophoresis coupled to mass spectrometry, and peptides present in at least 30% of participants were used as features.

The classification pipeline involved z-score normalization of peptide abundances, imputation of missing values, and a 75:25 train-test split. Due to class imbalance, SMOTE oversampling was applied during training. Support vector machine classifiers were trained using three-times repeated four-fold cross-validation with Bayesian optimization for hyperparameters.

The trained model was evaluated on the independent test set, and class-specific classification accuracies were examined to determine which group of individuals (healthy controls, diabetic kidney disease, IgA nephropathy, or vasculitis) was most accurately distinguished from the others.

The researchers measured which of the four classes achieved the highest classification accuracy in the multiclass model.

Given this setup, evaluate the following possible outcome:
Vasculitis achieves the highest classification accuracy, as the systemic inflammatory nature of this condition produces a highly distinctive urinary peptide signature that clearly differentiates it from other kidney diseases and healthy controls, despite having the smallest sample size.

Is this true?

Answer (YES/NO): NO